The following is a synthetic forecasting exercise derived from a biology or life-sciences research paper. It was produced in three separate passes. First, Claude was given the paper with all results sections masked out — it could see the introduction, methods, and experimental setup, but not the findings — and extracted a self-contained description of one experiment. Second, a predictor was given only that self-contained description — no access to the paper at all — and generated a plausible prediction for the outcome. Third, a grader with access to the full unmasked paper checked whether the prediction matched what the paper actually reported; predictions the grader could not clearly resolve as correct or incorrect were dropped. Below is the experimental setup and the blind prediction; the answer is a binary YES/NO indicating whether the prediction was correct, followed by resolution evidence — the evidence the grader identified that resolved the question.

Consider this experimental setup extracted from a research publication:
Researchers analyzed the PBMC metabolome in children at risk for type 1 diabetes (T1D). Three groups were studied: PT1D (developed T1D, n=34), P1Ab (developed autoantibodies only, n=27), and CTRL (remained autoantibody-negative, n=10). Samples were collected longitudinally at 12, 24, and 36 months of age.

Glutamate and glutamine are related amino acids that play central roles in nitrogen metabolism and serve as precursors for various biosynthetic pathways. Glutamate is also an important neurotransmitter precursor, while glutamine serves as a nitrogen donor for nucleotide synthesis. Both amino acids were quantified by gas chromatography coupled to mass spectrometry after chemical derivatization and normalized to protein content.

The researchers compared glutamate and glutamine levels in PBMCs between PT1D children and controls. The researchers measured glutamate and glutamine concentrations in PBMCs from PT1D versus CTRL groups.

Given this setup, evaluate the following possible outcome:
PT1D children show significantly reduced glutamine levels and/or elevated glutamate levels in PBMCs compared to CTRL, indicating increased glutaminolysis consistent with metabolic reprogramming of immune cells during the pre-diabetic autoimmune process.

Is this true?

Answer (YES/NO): NO